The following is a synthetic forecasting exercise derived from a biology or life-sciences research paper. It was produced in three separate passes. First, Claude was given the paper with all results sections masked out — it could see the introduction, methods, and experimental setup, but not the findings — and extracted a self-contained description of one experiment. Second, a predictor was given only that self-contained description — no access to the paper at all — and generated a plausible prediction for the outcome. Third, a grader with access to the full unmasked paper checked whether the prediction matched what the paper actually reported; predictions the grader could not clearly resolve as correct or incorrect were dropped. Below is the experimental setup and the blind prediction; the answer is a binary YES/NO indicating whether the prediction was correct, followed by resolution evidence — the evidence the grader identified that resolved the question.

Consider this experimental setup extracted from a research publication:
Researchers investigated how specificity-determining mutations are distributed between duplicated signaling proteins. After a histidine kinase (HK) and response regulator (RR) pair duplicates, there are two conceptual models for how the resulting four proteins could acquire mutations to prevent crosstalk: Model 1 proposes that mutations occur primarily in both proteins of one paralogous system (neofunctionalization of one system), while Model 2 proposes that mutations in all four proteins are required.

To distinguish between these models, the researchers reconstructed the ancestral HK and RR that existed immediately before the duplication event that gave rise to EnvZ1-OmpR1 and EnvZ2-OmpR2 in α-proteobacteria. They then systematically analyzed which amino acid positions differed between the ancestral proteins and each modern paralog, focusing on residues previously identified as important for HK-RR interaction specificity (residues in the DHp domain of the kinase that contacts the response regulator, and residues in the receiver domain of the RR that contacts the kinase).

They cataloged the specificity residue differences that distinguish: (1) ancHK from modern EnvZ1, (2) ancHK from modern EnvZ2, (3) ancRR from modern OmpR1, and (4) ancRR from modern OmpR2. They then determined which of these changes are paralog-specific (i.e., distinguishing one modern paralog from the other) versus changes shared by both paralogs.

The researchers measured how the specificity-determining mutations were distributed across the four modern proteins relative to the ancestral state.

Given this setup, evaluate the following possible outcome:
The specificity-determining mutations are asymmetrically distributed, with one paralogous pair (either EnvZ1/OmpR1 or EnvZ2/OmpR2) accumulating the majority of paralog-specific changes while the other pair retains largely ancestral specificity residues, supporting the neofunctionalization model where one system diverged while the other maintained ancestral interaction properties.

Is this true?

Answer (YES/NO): NO